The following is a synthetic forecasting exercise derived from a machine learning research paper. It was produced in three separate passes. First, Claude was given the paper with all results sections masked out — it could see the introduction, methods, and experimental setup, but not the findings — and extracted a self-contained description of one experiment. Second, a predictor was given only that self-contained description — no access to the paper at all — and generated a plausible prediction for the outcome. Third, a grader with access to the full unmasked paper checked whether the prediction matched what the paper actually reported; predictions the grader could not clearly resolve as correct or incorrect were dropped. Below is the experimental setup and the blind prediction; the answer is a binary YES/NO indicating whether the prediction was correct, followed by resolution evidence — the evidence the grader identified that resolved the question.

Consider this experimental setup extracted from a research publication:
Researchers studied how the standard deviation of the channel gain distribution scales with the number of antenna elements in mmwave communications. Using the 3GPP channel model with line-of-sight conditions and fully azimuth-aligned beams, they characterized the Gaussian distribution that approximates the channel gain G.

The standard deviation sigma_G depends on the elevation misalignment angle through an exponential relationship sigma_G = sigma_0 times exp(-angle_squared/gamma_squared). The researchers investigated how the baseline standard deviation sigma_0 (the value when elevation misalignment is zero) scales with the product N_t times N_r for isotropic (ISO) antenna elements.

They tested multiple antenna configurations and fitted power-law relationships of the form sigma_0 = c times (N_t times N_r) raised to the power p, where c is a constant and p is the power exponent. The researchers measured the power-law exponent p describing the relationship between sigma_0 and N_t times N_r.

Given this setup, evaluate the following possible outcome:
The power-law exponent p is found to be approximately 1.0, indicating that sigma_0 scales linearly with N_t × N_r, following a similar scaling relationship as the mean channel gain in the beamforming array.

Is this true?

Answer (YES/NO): NO